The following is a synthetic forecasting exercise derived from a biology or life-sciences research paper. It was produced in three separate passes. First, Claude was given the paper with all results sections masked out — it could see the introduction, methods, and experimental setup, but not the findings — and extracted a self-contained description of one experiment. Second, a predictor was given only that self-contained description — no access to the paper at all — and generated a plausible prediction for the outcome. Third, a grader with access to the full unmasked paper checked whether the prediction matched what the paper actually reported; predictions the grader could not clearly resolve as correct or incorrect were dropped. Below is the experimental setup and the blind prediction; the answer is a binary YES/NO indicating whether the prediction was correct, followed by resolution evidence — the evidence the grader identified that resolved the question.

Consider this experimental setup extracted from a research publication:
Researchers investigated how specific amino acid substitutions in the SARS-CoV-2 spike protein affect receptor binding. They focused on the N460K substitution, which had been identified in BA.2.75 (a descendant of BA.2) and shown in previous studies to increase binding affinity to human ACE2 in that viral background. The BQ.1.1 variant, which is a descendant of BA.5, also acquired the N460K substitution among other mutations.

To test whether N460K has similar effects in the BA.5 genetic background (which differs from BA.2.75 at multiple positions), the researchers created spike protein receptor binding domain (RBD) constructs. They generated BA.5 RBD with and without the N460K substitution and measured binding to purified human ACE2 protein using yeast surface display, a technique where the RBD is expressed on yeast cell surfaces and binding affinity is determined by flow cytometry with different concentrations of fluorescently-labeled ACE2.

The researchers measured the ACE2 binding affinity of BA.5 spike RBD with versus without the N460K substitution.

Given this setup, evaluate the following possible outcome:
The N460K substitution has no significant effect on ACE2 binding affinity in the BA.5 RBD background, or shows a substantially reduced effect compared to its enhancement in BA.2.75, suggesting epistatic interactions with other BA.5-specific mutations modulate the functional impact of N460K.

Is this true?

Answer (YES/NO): NO